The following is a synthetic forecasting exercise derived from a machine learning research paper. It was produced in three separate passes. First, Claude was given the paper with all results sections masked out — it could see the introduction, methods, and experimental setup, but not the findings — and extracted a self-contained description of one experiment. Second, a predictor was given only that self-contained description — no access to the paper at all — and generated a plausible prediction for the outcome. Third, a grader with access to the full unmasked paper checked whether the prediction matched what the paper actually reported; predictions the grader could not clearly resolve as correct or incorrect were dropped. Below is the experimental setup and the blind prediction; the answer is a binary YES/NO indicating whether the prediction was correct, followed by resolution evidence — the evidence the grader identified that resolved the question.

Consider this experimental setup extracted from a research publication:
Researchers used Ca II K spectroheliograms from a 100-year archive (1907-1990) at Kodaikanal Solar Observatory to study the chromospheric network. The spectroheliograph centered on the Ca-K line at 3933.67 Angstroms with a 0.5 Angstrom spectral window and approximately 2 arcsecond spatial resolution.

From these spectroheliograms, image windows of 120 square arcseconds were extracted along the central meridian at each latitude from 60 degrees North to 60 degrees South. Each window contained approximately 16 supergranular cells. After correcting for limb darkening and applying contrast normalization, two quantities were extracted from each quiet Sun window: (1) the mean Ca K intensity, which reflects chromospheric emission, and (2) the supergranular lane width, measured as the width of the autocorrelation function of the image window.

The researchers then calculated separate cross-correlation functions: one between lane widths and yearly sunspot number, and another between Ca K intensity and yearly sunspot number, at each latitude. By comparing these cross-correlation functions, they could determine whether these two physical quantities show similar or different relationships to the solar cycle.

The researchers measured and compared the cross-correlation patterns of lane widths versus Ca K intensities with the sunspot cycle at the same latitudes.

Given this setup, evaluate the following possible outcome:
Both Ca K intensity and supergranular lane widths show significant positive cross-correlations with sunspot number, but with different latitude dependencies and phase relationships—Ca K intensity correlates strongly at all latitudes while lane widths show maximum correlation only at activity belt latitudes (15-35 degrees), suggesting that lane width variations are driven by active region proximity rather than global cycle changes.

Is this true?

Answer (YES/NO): NO